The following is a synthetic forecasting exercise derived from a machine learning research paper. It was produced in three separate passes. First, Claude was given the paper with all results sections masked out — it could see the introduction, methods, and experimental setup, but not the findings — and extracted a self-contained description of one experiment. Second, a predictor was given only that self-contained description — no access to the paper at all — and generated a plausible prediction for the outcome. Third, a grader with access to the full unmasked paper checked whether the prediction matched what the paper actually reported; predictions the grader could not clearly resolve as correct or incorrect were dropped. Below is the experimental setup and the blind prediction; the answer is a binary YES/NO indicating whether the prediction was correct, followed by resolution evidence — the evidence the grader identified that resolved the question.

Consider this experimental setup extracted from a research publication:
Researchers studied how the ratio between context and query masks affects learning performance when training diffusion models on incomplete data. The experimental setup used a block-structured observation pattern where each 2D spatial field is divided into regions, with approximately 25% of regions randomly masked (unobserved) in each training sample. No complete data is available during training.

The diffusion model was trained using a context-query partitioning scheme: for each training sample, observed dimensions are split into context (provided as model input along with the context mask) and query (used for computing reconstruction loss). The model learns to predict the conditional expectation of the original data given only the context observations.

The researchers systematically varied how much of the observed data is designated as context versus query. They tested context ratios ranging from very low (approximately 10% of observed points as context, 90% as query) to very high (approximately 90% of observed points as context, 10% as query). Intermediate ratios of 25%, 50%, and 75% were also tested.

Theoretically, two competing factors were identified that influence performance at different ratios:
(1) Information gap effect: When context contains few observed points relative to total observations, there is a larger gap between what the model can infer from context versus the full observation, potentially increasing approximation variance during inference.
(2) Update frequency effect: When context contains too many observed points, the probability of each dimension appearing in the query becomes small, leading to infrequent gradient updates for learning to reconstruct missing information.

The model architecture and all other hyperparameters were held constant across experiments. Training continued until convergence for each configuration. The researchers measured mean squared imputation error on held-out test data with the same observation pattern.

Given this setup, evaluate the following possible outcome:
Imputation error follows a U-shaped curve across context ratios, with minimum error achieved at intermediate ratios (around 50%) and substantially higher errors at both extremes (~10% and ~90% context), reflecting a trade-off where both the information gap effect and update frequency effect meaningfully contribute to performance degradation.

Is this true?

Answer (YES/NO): NO